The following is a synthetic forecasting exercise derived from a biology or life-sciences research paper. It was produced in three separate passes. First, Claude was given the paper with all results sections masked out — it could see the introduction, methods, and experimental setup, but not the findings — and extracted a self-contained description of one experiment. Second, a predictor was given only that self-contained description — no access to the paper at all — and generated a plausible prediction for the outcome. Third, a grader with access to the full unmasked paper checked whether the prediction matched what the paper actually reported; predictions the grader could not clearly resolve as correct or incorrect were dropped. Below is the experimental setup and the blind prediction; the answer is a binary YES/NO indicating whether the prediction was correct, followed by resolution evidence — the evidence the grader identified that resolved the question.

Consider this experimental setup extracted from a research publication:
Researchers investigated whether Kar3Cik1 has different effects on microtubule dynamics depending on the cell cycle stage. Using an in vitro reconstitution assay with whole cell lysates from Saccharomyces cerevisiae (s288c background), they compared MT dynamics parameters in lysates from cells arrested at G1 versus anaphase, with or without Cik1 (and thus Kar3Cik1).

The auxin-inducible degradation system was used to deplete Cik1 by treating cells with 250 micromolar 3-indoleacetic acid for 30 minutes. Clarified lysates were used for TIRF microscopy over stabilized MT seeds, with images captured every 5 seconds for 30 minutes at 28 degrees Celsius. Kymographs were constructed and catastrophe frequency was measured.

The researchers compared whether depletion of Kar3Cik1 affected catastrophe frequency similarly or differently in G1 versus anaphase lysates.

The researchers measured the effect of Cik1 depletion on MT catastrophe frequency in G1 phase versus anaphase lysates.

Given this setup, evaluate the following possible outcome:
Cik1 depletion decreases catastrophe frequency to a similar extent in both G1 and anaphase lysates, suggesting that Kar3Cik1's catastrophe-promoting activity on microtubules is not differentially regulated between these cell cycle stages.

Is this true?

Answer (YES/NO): NO